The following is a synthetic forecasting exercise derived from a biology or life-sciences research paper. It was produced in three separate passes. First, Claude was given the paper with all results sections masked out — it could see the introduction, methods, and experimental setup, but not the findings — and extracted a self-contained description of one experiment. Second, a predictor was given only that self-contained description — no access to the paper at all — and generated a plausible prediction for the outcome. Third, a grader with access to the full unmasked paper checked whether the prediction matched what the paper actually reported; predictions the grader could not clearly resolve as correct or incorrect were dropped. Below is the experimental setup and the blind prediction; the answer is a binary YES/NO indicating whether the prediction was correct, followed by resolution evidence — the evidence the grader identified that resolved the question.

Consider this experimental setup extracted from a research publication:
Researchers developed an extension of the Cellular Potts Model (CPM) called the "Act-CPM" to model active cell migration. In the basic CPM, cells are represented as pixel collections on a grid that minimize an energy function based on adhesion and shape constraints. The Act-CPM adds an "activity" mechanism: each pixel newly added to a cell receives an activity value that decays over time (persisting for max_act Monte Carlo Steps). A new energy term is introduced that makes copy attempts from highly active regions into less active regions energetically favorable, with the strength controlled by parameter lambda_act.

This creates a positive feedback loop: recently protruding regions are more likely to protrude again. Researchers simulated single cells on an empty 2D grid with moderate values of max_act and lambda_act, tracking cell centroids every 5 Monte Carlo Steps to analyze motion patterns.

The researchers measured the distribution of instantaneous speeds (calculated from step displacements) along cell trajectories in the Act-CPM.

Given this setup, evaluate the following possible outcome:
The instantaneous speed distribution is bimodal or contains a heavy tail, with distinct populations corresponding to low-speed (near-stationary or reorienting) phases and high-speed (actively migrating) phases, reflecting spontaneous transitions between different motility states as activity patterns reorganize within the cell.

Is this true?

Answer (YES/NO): YES